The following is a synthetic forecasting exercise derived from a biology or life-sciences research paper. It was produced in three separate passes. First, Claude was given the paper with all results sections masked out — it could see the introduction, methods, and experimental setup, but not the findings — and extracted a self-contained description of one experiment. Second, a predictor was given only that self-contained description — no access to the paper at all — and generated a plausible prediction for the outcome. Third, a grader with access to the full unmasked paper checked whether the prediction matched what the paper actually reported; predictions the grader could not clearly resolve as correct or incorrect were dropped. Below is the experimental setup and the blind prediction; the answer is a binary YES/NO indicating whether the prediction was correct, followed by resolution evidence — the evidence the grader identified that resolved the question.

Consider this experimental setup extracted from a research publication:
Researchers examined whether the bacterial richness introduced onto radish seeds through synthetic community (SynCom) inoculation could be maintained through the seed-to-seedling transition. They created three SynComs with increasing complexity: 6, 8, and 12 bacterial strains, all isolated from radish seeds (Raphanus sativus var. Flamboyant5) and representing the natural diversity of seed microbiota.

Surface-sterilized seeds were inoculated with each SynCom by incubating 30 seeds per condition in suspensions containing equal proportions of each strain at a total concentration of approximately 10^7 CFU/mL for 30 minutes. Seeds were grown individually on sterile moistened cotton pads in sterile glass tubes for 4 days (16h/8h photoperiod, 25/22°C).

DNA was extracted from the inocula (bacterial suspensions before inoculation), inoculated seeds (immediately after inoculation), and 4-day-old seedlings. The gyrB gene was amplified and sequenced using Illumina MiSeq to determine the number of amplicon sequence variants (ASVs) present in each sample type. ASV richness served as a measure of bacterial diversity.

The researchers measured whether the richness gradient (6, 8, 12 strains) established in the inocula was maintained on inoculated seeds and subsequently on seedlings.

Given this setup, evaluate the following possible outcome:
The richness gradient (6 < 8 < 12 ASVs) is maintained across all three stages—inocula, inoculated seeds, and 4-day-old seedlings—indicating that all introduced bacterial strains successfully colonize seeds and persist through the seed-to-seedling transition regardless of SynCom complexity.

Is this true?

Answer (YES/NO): YES